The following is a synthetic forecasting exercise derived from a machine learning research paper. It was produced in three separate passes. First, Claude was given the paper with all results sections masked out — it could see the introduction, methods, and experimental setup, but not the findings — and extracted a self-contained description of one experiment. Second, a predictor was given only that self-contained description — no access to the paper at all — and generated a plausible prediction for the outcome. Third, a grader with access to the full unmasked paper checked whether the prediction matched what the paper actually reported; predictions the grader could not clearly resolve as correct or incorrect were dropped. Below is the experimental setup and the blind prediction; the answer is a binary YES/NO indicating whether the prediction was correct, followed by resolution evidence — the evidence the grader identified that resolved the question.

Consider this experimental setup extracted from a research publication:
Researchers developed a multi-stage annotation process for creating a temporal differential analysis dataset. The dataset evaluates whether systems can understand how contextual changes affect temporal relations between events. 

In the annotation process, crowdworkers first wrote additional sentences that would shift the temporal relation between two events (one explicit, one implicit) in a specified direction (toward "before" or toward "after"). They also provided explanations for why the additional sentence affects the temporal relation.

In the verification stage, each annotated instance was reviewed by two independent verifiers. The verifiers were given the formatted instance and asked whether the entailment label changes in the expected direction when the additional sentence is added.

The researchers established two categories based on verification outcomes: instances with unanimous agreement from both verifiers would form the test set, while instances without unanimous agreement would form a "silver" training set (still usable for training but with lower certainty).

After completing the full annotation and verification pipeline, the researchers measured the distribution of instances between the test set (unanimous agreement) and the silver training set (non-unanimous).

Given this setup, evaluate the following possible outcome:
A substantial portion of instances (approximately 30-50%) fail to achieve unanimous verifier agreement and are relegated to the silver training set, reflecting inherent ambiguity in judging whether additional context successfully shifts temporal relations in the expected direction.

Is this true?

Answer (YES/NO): NO